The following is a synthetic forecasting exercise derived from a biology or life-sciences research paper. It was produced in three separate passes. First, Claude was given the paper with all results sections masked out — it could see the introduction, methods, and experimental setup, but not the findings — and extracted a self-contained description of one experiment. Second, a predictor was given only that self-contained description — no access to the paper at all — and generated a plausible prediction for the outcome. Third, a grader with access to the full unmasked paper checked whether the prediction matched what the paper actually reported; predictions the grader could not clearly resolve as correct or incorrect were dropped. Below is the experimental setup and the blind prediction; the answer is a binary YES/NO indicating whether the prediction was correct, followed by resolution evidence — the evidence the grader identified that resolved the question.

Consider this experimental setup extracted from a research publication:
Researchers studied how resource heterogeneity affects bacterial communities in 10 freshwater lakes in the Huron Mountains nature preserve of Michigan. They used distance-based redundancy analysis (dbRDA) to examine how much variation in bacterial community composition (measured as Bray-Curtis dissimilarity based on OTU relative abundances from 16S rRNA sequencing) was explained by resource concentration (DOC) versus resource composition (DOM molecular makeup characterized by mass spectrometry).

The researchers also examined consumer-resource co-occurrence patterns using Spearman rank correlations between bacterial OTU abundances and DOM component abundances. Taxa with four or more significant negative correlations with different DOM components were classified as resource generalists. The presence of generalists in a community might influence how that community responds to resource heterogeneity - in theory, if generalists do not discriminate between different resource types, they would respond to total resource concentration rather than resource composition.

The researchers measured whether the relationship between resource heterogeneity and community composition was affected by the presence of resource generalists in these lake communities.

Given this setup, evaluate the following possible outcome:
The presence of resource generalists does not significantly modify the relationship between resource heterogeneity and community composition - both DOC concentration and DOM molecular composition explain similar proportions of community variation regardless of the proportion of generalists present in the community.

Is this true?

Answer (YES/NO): NO